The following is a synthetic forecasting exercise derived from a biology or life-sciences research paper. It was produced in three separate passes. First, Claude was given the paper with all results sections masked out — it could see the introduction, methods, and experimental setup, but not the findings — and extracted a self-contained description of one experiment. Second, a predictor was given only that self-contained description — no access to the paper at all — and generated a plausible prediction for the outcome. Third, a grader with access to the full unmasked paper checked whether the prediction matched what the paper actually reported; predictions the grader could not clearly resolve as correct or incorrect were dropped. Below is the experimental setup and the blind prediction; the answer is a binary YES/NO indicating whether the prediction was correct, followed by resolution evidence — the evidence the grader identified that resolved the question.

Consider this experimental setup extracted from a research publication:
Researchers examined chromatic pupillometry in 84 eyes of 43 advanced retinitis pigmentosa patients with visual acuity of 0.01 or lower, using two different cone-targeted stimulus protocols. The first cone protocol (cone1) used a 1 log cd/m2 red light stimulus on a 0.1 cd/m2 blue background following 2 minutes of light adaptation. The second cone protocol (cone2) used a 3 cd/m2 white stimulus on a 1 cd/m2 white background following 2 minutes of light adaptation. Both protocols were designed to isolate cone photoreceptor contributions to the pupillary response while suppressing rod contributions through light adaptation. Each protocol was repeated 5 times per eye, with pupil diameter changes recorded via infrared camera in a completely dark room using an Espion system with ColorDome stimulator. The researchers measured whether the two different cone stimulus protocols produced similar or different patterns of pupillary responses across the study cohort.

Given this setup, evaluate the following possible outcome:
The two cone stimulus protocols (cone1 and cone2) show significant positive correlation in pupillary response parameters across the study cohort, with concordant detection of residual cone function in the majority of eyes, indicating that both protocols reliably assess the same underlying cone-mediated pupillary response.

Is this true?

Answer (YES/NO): YES